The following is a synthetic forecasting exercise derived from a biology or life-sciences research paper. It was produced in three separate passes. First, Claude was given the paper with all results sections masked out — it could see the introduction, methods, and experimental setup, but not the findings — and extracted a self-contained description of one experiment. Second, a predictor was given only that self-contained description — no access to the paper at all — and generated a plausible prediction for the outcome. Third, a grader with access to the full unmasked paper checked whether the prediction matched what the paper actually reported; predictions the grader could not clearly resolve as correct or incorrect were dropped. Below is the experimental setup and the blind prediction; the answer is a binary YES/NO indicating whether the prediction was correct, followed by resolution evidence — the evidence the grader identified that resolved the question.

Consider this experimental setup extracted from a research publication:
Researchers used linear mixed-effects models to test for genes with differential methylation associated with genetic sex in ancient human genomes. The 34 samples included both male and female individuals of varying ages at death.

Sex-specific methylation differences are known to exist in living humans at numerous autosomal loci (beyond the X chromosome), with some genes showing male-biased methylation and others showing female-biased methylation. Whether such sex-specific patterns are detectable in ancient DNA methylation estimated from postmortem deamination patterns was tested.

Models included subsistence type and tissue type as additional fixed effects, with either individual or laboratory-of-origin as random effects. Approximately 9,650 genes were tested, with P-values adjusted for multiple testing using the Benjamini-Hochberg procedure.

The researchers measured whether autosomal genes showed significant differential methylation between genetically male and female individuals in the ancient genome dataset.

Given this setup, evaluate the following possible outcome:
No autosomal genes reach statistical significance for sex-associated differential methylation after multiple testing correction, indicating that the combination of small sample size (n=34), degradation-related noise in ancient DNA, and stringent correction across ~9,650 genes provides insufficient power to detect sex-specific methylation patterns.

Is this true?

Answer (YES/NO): NO